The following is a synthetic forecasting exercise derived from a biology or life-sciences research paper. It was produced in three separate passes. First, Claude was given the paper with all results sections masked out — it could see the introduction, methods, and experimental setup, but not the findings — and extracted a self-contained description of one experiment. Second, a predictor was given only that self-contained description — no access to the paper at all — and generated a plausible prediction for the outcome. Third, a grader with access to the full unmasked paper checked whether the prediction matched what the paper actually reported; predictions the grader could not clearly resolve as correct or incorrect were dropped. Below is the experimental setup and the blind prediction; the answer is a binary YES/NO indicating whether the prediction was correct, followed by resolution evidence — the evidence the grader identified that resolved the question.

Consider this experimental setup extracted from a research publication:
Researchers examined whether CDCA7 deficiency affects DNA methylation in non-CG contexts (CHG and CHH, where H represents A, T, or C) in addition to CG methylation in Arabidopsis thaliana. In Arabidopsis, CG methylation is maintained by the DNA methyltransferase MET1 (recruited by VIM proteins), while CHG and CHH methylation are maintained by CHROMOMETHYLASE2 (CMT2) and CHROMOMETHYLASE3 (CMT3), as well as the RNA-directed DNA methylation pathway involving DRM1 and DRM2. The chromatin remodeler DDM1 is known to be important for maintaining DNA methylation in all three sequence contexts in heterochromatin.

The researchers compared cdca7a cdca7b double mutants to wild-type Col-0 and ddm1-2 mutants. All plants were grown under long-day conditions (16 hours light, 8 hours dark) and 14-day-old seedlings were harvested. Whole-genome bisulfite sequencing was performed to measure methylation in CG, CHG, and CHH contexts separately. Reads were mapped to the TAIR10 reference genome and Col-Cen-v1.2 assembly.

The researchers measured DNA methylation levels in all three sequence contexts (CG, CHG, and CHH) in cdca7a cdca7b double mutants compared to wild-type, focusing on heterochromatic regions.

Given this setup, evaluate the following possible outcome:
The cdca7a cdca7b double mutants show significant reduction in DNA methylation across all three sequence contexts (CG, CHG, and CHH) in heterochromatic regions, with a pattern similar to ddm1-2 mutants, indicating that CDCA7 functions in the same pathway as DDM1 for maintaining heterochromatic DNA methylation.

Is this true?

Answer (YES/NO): NO